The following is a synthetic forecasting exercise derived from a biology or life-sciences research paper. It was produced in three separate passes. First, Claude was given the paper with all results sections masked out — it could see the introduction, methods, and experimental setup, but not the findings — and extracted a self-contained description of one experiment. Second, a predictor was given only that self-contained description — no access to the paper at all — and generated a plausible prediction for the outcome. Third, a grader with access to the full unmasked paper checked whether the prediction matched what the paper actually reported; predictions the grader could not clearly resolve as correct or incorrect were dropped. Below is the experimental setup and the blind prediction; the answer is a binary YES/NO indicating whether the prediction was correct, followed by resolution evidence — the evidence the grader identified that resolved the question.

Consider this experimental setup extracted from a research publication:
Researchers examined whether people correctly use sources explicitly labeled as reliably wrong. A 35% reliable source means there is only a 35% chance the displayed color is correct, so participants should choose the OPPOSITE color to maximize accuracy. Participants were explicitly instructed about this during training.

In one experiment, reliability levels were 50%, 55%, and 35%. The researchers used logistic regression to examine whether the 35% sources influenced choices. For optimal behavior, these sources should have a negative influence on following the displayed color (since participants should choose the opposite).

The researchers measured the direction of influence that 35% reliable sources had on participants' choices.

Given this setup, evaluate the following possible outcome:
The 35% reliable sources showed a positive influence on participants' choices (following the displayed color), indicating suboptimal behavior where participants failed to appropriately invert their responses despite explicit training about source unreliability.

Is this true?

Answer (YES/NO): NO